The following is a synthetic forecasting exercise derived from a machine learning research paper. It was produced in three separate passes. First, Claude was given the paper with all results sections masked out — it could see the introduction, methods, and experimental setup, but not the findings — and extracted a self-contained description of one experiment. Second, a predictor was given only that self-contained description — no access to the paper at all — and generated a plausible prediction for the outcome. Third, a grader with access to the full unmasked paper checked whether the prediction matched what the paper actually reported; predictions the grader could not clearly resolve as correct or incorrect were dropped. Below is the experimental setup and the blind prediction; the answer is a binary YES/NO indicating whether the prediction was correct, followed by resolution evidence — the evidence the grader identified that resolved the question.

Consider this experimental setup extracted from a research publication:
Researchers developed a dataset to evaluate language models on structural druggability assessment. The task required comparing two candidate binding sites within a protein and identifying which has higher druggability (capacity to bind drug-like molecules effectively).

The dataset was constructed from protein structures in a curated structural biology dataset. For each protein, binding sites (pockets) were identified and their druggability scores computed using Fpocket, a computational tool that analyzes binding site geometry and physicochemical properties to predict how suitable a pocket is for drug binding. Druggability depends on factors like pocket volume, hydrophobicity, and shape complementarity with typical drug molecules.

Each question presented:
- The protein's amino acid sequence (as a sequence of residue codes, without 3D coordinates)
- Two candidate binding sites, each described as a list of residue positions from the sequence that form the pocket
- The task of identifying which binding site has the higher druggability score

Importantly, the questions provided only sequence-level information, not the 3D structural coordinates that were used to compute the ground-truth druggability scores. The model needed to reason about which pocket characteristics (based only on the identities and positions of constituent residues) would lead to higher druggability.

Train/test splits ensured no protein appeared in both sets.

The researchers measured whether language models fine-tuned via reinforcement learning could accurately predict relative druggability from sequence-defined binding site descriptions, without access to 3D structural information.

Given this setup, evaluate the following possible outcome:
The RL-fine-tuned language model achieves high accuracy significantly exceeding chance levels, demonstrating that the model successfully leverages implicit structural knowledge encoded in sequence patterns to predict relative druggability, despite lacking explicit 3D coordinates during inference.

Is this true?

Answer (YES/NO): YES